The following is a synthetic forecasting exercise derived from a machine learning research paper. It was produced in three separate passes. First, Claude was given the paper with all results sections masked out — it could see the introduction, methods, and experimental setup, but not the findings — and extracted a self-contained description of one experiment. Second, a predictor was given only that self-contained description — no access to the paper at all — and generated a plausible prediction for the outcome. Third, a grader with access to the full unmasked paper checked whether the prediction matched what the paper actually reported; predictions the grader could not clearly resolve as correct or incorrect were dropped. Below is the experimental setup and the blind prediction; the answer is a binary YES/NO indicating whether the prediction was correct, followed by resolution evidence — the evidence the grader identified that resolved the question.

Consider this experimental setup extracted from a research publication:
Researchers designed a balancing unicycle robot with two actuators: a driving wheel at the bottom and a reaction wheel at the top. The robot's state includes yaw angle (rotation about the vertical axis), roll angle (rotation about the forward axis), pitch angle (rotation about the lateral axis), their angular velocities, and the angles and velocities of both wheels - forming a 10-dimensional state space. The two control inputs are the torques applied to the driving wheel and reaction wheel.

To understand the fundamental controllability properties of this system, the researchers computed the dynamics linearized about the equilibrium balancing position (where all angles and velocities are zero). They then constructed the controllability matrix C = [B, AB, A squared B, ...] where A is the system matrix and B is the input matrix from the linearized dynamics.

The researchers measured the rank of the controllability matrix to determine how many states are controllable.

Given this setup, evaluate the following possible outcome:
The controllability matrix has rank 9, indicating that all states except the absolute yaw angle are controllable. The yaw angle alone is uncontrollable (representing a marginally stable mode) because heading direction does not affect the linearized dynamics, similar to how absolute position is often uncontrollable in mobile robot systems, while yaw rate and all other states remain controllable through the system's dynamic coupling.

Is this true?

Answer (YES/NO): YES